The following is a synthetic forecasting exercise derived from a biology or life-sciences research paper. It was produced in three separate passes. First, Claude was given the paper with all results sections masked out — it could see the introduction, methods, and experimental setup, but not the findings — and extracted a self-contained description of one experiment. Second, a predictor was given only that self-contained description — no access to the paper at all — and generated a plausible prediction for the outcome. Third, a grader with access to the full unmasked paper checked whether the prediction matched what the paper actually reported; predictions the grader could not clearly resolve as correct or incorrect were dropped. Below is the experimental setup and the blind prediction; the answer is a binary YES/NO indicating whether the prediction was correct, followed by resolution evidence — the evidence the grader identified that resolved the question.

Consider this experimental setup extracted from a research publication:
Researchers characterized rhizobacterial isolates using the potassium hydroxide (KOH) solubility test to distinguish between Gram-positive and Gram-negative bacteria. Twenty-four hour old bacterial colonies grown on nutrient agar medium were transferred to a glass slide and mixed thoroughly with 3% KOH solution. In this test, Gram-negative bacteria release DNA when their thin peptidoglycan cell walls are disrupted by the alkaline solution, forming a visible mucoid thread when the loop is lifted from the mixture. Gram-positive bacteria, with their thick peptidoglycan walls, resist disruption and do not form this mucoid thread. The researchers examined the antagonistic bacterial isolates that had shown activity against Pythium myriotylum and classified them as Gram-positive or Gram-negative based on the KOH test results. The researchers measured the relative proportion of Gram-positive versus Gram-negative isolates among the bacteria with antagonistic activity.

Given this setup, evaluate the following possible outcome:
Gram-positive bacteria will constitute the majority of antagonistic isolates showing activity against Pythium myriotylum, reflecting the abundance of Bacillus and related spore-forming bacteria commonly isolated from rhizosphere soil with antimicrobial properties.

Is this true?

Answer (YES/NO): NO